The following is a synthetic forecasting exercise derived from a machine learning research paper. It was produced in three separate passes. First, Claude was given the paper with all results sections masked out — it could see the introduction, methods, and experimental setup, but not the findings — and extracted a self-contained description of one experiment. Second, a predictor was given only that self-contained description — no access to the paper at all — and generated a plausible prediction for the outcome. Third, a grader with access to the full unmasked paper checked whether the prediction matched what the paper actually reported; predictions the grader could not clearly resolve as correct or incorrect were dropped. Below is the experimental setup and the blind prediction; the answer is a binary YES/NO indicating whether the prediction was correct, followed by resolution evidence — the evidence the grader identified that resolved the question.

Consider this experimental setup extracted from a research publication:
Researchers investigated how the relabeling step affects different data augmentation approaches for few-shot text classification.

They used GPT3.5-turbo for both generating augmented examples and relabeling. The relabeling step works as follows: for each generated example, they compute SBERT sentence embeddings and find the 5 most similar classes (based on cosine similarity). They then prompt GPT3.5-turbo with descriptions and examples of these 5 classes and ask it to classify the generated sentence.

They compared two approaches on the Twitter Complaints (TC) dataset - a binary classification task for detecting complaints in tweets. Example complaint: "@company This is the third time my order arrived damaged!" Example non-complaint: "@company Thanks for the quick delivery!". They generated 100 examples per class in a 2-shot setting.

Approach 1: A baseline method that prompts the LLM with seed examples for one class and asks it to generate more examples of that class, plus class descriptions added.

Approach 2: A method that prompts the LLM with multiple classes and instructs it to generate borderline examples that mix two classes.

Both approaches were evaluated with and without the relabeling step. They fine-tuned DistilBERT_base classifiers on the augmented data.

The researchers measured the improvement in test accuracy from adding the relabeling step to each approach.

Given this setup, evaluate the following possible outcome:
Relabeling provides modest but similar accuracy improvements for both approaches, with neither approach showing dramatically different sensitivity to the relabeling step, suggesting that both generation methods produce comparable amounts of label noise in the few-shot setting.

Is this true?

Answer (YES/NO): NO